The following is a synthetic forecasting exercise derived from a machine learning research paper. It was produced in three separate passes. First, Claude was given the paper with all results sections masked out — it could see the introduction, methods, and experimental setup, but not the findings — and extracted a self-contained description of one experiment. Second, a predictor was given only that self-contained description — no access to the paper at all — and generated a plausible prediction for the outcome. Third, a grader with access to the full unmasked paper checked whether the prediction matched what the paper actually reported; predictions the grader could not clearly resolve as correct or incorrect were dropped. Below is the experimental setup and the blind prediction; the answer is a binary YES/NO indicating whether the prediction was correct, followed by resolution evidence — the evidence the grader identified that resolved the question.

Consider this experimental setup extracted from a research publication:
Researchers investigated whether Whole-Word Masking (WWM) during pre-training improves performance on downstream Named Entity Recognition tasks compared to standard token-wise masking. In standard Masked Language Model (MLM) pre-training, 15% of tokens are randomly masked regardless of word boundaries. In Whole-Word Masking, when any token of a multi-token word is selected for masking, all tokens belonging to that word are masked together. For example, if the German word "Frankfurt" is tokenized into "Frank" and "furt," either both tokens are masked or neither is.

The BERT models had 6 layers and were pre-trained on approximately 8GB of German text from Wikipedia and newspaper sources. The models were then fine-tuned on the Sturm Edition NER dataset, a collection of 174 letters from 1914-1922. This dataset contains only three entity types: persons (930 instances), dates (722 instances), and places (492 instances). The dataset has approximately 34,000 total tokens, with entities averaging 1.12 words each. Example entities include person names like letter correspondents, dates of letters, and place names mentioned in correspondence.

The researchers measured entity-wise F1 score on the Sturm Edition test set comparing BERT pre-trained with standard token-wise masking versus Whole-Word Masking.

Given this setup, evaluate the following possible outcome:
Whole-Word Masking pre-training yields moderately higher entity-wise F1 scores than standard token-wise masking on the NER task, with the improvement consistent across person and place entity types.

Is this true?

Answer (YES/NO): NO